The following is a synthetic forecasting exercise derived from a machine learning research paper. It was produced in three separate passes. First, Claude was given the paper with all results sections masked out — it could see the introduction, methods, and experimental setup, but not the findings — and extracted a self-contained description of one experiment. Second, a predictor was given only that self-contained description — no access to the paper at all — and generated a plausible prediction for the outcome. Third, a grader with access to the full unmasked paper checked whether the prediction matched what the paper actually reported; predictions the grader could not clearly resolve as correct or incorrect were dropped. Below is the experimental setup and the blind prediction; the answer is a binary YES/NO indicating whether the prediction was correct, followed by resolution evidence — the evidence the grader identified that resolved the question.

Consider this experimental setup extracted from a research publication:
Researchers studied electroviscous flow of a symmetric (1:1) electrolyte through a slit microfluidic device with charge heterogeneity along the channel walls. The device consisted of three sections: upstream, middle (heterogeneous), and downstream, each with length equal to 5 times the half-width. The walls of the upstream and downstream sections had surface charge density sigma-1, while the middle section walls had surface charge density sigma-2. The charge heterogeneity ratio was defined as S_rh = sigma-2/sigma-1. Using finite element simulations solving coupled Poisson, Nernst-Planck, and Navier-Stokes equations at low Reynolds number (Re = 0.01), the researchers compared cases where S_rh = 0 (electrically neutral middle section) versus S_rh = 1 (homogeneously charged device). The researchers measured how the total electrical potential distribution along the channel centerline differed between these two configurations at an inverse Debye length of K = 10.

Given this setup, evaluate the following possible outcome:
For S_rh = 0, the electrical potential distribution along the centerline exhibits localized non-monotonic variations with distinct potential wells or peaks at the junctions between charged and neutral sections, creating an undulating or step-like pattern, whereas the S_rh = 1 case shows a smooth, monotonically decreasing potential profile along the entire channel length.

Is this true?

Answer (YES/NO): NO